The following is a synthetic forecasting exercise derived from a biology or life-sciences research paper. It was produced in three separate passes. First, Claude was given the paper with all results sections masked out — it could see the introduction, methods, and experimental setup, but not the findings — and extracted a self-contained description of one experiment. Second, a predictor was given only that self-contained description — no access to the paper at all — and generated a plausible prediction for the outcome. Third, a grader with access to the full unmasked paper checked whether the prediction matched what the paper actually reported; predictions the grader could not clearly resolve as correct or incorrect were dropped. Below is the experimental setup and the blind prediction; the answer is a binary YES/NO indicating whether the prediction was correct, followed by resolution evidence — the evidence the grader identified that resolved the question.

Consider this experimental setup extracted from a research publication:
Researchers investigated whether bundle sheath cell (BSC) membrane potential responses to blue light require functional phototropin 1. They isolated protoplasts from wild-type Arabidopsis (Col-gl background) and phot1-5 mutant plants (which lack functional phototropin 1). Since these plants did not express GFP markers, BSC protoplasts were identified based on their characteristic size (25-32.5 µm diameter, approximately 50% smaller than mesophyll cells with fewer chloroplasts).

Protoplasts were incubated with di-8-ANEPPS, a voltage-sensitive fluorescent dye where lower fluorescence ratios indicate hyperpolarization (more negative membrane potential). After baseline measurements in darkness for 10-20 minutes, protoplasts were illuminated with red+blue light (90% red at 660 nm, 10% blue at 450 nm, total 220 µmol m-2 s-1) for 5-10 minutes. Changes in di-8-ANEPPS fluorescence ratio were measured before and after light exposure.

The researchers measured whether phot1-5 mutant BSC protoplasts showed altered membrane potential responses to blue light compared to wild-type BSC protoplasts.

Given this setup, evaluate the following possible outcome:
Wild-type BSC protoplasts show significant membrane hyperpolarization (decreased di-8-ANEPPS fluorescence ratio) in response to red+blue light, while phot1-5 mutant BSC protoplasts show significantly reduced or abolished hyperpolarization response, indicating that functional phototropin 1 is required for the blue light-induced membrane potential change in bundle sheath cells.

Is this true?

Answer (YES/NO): YES